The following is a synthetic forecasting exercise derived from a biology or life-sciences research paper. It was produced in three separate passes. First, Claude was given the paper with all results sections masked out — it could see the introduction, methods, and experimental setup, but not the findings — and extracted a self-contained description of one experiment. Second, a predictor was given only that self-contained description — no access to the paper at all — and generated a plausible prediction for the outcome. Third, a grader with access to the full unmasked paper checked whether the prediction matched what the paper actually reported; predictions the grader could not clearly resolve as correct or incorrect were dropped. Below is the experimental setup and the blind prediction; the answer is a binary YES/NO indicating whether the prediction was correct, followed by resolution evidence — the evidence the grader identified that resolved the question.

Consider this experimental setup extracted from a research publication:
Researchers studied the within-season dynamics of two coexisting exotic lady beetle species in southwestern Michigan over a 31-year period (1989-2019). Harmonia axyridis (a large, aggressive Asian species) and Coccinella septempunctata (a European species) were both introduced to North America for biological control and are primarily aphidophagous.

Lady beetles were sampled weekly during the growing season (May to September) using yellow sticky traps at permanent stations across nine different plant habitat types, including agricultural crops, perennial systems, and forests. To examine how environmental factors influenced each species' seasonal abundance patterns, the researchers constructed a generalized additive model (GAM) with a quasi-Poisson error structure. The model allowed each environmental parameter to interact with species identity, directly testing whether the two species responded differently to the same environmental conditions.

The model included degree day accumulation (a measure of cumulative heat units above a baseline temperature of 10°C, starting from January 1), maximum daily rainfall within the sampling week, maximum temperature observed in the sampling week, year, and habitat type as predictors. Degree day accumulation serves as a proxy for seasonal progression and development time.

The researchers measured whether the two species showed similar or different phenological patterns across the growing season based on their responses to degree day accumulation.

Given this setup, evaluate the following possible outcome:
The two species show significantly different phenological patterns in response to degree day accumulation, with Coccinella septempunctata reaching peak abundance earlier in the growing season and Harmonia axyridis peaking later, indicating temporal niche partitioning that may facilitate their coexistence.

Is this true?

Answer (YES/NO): YES